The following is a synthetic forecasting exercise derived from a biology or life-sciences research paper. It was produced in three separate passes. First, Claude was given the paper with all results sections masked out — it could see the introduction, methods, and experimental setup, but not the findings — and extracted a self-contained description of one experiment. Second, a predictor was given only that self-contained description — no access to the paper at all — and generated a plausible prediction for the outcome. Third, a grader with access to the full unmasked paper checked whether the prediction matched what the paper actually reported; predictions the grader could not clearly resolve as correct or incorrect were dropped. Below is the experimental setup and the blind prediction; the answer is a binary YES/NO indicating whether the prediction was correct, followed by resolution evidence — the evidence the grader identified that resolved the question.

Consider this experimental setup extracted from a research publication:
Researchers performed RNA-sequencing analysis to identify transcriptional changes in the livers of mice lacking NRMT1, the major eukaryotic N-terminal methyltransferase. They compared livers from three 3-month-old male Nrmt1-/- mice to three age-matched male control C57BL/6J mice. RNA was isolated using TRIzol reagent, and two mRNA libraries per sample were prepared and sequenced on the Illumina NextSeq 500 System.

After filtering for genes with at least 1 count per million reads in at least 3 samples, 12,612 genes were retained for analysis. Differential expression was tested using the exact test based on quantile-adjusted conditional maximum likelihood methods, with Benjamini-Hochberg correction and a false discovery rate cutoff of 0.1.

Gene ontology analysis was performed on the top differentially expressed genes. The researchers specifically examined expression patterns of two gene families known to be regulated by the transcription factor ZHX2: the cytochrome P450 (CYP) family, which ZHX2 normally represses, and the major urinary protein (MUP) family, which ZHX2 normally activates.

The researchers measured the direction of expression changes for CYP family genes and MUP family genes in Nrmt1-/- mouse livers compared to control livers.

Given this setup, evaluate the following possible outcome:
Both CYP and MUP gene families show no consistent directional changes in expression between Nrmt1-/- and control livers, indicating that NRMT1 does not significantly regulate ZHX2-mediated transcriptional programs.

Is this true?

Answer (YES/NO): NO